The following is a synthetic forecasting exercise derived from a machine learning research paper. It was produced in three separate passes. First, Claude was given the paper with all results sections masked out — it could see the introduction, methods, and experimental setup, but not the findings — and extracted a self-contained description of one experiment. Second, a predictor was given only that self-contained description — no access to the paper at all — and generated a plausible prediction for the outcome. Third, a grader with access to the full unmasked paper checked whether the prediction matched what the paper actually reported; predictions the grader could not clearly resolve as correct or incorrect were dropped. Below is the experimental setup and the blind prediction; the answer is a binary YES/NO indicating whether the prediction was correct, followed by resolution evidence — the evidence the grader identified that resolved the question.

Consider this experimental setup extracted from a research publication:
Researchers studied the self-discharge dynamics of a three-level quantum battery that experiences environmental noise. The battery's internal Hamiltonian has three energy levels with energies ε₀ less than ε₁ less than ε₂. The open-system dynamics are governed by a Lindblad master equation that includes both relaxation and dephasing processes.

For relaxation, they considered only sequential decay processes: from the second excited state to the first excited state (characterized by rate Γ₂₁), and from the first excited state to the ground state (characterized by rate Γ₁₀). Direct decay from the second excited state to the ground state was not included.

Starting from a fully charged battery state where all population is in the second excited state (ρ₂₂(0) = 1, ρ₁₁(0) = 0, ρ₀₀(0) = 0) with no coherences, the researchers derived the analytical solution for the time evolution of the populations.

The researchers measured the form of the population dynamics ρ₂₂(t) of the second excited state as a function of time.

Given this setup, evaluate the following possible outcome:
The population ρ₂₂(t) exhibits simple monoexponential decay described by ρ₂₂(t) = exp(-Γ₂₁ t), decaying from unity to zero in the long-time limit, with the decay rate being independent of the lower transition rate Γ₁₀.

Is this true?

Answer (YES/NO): YES